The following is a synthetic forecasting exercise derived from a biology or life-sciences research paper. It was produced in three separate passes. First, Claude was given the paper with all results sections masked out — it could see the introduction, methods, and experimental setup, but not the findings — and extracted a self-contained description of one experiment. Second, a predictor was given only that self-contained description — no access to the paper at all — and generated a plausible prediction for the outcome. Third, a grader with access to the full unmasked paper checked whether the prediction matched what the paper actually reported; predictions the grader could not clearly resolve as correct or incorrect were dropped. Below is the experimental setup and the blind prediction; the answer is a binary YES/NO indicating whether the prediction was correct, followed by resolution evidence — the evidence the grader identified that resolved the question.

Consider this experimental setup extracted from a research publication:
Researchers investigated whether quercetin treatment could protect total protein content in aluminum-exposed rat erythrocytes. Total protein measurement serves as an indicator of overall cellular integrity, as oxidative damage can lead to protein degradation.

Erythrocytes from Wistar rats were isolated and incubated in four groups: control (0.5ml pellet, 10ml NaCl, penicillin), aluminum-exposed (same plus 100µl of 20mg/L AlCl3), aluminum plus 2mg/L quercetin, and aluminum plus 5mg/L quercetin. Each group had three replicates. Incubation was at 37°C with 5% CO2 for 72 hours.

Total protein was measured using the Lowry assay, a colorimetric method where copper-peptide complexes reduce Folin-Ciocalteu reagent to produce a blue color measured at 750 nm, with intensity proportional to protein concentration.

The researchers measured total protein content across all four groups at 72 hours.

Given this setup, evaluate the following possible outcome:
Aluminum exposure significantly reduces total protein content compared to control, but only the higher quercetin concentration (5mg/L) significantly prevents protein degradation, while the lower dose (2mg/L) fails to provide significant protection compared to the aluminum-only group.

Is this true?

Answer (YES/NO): NO